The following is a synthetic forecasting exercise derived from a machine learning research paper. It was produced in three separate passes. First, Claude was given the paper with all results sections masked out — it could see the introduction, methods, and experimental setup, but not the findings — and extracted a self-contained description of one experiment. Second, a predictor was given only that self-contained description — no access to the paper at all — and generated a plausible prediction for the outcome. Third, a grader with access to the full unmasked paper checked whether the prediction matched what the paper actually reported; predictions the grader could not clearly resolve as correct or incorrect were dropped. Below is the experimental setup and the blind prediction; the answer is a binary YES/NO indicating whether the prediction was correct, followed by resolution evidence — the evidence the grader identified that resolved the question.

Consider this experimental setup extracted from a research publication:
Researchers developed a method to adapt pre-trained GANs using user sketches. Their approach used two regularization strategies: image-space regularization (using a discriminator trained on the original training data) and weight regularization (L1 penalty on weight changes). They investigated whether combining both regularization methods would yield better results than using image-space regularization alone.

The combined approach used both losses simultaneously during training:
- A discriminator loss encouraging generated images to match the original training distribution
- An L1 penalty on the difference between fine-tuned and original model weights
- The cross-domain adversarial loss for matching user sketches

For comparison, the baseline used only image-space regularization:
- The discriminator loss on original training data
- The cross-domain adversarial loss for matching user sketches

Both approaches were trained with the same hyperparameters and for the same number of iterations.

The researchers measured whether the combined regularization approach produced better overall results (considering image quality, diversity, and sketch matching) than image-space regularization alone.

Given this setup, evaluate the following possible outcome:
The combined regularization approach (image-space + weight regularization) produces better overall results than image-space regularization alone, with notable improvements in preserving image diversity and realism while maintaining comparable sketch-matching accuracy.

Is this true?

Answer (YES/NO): NO